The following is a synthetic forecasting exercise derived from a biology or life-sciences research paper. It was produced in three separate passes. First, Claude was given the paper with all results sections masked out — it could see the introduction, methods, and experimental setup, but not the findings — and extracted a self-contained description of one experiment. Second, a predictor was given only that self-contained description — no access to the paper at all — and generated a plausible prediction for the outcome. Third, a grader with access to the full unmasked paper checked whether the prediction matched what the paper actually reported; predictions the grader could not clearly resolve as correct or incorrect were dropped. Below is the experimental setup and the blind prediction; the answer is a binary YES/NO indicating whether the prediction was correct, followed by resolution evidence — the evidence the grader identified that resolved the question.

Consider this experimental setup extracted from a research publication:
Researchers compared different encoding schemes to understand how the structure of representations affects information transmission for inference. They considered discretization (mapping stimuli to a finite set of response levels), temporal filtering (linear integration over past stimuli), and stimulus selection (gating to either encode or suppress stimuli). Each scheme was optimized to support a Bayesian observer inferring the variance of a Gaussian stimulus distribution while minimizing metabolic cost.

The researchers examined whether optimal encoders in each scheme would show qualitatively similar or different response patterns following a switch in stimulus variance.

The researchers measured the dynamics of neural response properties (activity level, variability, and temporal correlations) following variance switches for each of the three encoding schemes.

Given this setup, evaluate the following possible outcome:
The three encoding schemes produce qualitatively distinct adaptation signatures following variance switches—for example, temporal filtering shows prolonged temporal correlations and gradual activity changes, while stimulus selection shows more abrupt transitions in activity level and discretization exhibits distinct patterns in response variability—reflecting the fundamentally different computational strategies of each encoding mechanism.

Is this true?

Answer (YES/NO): NO